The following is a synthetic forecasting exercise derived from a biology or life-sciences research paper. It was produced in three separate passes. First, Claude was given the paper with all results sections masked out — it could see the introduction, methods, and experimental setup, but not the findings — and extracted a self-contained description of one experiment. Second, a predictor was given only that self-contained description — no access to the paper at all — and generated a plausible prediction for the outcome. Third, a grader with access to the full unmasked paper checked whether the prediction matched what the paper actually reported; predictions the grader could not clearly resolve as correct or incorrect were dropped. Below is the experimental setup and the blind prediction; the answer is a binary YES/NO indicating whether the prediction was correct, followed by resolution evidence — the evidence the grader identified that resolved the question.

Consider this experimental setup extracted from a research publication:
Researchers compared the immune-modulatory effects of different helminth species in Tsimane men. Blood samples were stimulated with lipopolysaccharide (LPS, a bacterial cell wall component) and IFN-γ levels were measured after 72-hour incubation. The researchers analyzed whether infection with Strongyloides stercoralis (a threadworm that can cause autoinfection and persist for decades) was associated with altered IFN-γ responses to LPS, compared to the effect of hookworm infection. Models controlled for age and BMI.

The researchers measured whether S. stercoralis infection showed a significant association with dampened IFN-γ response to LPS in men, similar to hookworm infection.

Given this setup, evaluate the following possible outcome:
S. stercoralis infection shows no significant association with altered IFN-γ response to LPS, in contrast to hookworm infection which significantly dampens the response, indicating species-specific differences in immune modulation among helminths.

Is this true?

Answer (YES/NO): YES